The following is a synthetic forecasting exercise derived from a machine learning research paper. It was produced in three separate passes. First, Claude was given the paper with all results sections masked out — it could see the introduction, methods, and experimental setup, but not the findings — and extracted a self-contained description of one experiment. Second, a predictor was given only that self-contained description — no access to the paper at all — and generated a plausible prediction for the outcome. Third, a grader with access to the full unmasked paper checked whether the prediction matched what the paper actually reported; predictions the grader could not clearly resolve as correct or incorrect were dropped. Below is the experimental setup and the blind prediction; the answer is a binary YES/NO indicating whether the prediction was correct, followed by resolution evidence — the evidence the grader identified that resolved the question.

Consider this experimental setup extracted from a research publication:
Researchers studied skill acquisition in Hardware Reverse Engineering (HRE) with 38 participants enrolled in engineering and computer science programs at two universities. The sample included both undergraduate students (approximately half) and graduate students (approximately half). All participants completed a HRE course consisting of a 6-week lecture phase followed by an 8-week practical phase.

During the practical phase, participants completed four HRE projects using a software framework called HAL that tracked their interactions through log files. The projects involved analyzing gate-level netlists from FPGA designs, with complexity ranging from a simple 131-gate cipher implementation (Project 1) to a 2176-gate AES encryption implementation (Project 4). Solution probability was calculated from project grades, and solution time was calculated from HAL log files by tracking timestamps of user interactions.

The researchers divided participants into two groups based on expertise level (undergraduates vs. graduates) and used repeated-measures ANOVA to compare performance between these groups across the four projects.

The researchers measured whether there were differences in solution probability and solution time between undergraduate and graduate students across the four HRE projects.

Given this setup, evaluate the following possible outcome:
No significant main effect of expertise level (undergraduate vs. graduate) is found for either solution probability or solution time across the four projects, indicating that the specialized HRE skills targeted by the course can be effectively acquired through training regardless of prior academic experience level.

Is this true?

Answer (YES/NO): YES